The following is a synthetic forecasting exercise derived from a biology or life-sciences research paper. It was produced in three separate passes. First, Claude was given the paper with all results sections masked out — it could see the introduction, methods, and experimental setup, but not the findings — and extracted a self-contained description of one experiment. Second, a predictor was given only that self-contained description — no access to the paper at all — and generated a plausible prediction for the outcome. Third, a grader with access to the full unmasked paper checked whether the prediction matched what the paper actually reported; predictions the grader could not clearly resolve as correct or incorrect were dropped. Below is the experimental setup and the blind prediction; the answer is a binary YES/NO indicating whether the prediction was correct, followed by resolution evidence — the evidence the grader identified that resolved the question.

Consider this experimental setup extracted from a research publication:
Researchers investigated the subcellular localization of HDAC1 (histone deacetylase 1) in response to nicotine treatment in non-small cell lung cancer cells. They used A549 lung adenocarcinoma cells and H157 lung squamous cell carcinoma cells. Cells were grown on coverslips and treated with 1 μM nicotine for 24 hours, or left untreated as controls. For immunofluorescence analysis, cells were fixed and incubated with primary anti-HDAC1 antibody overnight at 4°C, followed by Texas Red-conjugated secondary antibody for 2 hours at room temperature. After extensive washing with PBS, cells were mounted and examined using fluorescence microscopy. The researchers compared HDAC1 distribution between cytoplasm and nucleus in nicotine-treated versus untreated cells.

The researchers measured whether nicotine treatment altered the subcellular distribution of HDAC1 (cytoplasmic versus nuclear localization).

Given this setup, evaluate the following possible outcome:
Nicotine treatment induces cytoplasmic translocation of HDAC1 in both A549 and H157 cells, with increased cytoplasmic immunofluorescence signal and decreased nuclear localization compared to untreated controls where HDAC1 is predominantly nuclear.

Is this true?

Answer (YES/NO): YES